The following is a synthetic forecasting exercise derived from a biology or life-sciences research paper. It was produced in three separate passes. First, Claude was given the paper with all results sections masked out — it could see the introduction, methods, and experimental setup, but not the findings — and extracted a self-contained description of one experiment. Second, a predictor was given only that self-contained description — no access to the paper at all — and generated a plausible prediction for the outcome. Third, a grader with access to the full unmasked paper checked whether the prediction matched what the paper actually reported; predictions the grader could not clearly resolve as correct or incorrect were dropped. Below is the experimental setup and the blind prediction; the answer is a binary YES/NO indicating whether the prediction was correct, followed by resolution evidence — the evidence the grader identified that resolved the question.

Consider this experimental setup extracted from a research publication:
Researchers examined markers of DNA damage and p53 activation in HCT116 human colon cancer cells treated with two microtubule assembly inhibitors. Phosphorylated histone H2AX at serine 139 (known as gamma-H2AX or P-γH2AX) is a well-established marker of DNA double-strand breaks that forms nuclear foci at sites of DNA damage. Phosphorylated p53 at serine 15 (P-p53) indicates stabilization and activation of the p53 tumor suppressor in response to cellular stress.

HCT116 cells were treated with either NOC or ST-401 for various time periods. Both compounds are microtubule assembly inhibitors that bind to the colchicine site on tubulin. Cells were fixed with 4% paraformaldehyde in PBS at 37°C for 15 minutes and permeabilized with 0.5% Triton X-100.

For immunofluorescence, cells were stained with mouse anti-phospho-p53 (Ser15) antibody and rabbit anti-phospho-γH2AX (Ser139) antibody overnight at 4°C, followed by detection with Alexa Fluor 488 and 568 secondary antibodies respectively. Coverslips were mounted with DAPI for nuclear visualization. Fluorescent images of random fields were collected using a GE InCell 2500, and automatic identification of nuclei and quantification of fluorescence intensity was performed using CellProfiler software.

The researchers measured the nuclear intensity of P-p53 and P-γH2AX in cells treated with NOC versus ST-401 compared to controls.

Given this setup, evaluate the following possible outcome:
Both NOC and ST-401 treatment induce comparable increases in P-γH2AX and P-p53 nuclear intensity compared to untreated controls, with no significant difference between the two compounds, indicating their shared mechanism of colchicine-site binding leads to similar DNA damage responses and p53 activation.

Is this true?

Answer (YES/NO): NO